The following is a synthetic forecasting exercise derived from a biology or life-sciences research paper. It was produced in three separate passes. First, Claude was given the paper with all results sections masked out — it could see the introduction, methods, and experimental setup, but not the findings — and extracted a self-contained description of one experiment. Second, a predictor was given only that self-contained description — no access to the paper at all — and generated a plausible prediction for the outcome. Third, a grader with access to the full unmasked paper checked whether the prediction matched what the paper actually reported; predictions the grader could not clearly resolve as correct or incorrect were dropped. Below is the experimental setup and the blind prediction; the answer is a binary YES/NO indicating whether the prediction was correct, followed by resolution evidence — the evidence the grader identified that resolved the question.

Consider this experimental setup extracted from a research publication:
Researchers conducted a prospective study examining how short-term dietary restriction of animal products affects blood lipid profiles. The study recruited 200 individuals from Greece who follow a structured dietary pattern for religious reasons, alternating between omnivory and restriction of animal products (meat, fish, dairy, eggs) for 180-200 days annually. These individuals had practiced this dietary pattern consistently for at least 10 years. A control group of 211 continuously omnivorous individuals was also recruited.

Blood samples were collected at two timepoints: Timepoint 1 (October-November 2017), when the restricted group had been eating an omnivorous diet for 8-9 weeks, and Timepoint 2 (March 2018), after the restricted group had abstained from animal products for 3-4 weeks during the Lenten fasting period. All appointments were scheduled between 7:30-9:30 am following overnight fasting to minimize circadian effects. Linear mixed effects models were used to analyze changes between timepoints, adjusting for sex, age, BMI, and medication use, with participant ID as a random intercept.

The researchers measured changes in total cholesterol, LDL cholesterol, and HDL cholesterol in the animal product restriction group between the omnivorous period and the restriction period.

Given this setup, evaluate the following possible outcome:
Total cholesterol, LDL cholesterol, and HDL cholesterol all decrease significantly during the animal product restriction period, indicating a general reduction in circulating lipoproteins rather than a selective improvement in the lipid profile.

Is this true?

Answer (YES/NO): NO